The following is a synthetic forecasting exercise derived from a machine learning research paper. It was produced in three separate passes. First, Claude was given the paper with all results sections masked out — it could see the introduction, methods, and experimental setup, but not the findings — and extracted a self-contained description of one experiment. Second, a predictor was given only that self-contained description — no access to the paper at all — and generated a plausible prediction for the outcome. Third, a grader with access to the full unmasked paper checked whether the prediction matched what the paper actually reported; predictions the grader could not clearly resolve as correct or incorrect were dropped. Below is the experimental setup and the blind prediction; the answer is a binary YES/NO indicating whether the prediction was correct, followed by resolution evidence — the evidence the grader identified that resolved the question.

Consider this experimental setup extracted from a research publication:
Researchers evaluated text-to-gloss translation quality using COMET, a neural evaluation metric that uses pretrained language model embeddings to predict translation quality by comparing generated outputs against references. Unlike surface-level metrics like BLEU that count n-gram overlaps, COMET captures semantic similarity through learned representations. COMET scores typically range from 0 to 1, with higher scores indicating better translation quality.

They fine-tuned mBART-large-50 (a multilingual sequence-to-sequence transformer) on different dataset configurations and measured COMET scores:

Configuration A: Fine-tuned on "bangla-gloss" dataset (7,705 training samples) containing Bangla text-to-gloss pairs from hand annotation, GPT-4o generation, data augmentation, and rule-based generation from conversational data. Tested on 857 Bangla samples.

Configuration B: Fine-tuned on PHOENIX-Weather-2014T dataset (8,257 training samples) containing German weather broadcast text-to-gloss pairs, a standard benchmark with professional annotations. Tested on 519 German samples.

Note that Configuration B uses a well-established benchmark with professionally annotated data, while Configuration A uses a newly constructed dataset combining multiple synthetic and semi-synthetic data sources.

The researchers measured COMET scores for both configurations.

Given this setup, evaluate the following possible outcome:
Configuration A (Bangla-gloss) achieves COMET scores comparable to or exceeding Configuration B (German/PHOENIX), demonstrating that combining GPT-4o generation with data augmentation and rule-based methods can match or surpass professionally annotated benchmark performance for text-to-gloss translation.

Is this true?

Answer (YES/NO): YES